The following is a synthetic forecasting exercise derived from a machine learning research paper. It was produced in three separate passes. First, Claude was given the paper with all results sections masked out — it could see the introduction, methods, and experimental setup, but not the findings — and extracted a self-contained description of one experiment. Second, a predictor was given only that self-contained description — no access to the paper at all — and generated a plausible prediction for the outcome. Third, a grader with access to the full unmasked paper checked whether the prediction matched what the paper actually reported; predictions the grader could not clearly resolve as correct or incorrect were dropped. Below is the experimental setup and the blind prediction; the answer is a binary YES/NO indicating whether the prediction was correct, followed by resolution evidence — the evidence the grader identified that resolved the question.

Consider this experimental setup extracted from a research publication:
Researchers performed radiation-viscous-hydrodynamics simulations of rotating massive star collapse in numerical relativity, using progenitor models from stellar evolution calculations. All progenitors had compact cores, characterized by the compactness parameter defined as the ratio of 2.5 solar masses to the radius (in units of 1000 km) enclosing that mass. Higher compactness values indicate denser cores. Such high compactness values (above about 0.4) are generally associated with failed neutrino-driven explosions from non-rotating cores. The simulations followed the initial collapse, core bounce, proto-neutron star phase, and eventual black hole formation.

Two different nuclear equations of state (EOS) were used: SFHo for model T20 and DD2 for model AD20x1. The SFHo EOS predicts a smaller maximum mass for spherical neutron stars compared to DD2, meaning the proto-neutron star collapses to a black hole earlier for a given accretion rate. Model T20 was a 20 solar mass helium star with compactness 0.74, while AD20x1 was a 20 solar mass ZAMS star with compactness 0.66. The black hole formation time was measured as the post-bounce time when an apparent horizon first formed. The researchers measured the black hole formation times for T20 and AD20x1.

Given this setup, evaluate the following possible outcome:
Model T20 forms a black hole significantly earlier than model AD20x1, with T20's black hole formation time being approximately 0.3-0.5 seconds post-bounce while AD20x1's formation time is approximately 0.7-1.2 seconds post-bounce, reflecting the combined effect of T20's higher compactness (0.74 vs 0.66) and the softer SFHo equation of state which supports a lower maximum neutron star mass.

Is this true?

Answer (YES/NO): YES